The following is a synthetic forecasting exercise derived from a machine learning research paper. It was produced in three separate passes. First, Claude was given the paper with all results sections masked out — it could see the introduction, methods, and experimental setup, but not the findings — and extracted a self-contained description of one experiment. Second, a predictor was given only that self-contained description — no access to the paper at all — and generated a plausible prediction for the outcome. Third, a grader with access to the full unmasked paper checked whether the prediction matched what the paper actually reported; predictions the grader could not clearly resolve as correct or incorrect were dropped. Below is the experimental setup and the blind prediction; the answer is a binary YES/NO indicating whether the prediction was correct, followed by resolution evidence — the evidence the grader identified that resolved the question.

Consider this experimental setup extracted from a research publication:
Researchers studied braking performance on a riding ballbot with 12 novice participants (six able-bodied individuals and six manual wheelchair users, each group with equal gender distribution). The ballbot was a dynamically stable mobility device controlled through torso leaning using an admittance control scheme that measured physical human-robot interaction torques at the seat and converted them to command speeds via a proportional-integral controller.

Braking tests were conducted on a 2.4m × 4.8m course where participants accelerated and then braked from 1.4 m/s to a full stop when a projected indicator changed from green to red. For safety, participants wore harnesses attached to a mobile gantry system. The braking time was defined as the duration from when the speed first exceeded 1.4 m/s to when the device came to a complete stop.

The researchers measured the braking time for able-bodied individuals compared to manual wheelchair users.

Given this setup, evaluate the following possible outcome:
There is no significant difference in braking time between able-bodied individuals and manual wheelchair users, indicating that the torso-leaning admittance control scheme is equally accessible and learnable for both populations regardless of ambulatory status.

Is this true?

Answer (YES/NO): NO